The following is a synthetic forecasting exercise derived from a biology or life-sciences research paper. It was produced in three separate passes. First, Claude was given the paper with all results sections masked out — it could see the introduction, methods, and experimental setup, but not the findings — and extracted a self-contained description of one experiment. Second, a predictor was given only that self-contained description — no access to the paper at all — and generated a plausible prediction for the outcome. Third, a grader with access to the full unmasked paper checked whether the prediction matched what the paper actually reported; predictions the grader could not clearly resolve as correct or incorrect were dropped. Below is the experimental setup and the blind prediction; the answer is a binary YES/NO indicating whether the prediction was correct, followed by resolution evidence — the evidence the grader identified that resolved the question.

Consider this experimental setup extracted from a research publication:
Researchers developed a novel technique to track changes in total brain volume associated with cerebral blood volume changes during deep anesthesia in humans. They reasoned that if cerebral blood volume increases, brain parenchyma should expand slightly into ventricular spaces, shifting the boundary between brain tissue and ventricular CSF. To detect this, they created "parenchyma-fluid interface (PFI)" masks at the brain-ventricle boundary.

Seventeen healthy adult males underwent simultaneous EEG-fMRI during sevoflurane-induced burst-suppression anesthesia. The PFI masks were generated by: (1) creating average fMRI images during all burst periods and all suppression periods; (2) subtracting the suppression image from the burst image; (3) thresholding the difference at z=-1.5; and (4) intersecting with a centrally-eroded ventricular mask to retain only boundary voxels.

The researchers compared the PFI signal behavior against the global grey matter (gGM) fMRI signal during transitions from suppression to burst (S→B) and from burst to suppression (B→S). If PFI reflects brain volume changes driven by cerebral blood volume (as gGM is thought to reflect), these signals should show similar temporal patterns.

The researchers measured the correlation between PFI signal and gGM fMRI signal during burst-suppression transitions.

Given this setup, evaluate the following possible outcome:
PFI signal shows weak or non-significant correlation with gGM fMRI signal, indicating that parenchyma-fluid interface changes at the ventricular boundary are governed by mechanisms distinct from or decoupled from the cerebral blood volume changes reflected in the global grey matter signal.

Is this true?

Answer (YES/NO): NO